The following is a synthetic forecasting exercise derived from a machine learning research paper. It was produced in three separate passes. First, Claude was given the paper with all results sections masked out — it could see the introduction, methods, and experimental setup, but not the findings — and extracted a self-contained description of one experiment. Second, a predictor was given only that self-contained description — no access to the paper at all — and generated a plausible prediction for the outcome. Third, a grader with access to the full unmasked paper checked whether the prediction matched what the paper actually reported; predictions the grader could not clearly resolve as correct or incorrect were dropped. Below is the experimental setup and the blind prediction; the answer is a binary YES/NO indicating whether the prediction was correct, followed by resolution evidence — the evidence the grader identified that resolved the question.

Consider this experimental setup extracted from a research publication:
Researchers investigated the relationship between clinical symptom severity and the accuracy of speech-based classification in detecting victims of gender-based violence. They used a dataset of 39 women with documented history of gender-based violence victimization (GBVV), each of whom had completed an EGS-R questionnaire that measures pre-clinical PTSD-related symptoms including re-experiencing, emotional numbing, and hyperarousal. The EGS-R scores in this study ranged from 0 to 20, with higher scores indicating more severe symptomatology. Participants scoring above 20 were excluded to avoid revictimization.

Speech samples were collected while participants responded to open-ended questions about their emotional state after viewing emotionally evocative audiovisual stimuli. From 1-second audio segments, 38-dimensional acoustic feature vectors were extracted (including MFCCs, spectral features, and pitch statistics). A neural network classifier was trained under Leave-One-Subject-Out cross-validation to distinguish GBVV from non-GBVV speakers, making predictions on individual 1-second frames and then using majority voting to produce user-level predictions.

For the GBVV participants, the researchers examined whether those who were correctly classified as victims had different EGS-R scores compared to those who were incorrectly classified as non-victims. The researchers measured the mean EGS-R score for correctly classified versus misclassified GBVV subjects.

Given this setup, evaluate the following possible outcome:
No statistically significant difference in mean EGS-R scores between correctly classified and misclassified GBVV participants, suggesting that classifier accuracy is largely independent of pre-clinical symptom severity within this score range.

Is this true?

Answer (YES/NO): NO